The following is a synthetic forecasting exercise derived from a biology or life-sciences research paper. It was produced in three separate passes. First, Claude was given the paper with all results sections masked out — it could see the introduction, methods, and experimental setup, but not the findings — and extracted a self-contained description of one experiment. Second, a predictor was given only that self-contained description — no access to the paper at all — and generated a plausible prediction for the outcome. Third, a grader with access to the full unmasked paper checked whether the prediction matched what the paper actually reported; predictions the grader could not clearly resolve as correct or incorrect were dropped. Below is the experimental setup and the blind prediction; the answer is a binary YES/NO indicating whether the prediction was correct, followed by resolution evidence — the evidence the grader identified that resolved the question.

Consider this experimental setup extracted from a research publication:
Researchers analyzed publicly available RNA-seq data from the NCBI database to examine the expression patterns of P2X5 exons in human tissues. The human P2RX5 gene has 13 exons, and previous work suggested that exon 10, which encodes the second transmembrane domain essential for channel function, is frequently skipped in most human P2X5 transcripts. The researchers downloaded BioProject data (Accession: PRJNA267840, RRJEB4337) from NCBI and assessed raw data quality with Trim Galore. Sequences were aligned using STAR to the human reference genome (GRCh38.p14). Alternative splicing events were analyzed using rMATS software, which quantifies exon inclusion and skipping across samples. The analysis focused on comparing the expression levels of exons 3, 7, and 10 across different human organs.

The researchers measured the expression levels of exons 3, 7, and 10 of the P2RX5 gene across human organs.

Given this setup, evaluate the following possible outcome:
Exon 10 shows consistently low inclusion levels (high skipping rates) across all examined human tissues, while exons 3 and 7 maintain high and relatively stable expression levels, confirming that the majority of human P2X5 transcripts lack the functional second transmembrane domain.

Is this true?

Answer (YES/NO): NO